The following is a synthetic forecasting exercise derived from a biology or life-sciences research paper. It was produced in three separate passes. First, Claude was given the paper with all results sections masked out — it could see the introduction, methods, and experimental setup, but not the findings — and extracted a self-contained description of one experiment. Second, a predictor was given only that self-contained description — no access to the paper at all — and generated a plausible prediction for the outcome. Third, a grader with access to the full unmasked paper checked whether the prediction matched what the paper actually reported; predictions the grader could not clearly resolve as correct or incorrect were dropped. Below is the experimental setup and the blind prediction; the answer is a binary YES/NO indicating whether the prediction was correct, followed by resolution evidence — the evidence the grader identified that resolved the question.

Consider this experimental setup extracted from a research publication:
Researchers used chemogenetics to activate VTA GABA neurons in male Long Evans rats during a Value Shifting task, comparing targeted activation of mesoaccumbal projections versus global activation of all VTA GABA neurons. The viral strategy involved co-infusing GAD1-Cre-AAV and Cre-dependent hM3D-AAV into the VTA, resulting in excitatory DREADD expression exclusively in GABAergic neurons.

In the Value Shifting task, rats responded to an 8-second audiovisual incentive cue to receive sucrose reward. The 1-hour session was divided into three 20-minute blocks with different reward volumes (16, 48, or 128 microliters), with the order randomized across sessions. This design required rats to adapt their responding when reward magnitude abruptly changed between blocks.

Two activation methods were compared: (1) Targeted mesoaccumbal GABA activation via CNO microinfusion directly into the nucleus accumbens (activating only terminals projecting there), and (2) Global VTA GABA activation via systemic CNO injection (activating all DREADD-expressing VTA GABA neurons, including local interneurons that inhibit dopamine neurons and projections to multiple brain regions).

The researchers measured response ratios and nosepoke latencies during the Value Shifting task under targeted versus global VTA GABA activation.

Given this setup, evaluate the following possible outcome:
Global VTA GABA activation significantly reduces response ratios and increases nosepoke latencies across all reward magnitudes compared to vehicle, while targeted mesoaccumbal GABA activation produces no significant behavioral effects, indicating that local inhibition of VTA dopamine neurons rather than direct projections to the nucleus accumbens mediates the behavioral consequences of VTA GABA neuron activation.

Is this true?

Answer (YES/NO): NO